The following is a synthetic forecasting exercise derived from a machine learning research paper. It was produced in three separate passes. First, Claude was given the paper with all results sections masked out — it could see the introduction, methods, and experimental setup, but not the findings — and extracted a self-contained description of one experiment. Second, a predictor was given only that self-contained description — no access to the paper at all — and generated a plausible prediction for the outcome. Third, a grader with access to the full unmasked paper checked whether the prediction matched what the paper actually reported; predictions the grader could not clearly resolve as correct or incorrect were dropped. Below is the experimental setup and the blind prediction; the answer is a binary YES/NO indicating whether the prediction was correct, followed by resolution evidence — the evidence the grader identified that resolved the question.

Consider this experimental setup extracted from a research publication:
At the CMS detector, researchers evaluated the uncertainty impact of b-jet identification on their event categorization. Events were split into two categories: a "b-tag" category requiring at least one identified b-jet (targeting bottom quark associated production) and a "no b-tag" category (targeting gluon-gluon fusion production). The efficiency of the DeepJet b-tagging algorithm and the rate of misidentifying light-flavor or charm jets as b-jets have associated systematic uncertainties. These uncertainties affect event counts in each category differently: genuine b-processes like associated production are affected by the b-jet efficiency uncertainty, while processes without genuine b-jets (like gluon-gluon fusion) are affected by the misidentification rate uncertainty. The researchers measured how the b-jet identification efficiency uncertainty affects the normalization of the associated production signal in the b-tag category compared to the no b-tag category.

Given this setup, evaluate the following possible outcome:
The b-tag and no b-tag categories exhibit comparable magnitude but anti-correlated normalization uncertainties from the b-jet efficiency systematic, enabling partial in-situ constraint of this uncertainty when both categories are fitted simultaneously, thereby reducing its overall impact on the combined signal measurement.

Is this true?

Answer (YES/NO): NO